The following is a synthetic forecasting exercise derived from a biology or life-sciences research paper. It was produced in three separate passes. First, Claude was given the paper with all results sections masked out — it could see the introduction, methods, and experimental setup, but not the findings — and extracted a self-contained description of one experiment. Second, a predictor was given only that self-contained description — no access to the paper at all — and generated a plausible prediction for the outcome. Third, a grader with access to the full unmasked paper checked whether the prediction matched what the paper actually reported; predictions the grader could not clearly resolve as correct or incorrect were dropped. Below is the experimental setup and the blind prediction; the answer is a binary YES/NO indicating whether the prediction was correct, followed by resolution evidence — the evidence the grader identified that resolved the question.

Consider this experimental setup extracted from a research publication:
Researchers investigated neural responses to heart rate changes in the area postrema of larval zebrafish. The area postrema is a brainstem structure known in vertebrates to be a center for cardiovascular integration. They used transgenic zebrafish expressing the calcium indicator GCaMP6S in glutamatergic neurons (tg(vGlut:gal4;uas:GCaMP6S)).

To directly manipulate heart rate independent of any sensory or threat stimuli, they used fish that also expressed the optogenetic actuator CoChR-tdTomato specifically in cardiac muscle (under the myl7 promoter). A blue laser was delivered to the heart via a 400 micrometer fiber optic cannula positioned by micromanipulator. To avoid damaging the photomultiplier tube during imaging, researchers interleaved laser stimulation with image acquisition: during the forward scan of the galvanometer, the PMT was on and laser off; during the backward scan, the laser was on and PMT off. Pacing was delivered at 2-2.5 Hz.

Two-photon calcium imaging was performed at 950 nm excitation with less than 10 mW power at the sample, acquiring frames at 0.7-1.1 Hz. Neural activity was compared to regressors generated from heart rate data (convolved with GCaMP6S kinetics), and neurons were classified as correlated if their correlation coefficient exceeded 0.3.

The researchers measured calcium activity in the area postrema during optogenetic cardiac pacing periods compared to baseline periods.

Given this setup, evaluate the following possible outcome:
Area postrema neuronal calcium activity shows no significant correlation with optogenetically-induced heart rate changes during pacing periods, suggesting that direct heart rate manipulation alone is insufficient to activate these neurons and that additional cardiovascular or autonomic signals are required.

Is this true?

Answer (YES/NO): NO